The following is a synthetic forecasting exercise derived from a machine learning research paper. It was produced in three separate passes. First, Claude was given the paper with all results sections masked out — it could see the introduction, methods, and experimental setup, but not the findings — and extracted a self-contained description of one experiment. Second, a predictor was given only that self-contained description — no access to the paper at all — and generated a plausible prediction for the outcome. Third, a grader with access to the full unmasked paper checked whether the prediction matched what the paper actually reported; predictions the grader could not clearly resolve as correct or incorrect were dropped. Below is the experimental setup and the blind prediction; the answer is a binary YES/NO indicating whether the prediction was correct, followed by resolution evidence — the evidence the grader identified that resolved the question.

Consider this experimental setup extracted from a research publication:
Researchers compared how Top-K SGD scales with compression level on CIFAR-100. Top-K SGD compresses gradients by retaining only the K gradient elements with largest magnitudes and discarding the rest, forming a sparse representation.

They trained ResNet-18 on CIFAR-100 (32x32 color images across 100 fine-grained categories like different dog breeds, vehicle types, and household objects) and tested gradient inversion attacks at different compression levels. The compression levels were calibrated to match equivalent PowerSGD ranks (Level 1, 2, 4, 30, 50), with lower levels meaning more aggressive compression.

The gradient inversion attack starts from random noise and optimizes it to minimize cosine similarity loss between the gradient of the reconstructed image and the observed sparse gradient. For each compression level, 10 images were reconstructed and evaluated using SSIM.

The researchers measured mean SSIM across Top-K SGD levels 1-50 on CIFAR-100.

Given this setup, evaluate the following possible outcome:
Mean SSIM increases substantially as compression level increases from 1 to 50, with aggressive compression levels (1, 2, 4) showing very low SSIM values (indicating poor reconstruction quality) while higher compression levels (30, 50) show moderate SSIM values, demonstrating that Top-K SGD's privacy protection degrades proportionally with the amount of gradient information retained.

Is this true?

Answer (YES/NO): NO